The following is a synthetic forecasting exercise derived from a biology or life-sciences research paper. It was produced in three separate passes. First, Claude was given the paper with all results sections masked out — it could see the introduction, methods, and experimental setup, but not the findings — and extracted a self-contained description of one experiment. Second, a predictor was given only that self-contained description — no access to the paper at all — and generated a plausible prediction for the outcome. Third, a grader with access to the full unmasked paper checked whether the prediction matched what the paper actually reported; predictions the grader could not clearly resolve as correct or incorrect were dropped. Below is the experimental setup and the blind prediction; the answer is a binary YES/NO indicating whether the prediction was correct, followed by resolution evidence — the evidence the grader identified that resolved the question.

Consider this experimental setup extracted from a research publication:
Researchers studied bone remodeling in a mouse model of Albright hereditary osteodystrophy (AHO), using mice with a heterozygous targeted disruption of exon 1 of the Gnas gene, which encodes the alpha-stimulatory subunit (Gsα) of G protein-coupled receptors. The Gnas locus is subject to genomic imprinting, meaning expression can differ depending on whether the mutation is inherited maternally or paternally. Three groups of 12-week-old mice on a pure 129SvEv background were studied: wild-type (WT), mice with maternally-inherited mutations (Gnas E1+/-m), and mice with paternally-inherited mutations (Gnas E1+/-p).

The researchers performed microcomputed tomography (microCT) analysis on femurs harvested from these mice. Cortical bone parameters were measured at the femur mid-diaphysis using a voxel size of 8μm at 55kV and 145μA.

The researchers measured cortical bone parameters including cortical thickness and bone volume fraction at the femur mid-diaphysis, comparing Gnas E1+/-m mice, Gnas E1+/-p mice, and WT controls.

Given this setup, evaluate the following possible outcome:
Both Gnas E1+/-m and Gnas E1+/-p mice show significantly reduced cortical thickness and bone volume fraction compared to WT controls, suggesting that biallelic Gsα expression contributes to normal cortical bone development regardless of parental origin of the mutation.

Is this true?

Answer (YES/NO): NO